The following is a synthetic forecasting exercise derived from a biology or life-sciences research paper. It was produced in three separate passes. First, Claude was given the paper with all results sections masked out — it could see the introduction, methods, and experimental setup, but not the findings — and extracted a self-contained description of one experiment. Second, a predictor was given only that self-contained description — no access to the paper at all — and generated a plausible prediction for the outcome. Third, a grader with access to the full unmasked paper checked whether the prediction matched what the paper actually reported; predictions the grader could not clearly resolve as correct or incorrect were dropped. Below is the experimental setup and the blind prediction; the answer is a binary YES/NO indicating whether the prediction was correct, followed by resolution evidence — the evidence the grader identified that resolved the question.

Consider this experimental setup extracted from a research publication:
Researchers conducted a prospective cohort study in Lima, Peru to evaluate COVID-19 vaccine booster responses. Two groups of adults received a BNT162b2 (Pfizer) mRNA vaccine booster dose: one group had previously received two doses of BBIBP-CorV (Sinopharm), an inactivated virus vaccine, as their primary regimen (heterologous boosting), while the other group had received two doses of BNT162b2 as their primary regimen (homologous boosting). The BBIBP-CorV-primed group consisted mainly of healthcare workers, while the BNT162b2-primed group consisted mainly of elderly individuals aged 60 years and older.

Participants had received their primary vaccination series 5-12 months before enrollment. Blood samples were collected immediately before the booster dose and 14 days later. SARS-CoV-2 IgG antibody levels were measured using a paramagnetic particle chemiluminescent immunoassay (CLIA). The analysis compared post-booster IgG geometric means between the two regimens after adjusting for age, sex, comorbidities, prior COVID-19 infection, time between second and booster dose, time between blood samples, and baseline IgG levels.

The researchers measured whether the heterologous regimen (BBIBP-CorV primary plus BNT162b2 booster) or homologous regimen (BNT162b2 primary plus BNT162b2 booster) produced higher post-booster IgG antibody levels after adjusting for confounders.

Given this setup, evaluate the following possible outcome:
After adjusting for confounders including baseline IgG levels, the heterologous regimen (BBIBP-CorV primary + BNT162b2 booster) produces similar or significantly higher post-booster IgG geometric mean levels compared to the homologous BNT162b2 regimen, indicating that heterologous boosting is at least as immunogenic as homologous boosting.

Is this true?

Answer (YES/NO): YES